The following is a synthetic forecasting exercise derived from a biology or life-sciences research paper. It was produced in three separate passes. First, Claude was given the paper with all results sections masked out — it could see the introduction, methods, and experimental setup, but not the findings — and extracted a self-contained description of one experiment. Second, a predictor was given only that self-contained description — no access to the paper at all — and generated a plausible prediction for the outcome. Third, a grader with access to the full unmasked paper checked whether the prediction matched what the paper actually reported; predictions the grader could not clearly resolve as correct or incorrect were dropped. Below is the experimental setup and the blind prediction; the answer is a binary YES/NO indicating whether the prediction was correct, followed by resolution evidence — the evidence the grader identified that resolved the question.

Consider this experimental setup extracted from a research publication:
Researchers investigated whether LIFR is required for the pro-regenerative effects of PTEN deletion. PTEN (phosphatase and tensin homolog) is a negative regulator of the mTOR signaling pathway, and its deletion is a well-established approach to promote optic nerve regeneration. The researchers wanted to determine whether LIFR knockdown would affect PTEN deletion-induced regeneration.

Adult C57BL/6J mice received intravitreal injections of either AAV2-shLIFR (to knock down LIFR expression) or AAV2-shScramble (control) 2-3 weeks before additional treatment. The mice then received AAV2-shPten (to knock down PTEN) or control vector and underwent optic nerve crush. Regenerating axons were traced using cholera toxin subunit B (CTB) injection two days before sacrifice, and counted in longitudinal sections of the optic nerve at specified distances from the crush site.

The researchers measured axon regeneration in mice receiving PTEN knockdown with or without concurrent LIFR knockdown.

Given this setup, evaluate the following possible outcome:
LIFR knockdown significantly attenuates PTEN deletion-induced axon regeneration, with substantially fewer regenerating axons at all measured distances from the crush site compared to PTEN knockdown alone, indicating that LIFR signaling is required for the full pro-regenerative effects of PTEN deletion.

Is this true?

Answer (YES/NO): YES